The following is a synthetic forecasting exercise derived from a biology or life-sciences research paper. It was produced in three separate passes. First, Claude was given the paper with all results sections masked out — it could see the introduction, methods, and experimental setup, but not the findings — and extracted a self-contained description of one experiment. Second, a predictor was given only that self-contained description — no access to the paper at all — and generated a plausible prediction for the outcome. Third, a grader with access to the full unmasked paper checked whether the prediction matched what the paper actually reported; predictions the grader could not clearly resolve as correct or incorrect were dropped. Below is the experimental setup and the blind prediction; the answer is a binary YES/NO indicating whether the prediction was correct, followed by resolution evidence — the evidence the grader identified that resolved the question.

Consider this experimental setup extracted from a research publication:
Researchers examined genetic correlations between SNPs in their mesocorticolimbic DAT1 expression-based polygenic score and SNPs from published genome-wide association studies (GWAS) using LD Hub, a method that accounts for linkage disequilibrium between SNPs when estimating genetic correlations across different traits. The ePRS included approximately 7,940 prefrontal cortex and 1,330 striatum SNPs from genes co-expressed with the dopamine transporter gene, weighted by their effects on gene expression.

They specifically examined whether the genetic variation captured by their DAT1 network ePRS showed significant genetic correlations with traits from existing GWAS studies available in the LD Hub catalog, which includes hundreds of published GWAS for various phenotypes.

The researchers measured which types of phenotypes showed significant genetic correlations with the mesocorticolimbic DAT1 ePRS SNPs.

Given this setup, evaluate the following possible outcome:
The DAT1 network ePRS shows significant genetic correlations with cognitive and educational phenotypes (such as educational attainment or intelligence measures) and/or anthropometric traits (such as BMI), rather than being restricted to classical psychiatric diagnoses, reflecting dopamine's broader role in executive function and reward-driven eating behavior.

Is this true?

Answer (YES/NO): NO